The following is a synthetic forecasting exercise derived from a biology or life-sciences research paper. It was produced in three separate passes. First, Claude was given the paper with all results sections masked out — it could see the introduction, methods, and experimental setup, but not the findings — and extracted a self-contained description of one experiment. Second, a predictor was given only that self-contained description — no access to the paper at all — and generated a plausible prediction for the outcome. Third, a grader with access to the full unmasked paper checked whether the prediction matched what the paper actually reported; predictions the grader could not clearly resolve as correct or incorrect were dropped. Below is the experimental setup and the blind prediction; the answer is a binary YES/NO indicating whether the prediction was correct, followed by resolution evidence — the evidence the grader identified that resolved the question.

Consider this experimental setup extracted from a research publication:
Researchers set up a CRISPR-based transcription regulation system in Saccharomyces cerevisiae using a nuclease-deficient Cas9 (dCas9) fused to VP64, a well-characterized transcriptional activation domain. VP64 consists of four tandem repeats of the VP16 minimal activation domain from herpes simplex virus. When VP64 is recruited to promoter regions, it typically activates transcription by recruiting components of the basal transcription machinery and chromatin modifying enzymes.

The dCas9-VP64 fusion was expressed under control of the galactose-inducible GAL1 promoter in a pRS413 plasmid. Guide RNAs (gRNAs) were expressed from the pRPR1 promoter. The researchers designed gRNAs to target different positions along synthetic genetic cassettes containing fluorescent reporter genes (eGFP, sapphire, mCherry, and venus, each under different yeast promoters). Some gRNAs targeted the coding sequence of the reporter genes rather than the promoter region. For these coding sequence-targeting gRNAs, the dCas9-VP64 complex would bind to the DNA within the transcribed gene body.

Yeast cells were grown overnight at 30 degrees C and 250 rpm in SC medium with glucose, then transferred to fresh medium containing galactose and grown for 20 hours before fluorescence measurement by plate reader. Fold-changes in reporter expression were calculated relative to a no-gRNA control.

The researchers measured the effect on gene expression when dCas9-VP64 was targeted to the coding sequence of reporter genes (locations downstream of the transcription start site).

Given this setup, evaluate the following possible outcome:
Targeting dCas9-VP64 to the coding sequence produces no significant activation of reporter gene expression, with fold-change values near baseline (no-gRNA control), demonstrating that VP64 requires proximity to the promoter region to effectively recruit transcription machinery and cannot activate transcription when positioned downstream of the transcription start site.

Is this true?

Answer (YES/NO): NO